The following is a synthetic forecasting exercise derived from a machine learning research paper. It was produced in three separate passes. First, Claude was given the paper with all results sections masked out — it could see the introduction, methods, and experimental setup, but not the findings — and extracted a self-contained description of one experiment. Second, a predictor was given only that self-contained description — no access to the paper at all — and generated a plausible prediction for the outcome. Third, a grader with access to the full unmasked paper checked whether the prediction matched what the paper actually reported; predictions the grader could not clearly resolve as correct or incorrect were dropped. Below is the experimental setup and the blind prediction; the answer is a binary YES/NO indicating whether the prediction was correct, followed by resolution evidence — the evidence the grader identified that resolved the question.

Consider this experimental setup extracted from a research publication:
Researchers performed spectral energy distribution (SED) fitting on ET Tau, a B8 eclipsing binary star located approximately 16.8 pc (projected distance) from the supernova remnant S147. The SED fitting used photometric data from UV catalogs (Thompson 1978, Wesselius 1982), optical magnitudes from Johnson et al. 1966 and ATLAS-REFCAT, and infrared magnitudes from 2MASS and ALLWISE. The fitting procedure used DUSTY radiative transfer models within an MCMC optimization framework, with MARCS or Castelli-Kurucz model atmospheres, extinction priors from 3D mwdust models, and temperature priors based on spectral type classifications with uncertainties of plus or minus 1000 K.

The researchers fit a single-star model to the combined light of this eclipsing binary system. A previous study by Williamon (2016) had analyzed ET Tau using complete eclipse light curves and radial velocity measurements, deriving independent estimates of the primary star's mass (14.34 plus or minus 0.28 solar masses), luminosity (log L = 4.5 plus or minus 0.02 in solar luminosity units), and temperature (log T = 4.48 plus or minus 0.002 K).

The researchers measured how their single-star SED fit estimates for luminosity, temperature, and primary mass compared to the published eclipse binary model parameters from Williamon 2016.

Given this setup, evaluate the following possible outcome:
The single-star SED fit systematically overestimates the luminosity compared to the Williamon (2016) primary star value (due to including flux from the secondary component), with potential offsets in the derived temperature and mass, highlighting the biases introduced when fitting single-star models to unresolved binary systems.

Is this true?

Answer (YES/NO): NO